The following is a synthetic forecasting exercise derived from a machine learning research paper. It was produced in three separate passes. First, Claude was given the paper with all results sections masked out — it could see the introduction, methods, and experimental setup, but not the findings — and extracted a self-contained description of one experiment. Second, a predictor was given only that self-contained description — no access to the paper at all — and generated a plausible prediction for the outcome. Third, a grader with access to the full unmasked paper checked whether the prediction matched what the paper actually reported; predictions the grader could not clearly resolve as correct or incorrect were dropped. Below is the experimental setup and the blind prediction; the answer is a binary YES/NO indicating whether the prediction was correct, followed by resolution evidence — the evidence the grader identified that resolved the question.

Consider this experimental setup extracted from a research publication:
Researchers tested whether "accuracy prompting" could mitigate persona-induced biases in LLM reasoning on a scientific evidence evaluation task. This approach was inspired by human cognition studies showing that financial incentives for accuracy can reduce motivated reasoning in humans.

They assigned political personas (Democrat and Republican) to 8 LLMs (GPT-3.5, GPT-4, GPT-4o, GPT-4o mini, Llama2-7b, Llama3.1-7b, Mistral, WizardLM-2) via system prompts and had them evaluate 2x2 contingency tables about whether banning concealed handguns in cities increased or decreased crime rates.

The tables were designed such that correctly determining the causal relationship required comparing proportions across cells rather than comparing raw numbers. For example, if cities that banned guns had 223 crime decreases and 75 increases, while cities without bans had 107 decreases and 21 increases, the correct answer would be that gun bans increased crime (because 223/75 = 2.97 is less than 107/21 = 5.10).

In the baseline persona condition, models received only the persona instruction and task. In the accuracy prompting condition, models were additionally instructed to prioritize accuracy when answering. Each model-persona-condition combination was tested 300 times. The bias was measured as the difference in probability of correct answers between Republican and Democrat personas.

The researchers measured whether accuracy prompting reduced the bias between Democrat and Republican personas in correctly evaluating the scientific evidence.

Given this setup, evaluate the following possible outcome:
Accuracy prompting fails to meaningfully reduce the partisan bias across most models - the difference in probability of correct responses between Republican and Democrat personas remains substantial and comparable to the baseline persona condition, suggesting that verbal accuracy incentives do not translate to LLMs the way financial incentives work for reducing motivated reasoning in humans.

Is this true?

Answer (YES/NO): YES